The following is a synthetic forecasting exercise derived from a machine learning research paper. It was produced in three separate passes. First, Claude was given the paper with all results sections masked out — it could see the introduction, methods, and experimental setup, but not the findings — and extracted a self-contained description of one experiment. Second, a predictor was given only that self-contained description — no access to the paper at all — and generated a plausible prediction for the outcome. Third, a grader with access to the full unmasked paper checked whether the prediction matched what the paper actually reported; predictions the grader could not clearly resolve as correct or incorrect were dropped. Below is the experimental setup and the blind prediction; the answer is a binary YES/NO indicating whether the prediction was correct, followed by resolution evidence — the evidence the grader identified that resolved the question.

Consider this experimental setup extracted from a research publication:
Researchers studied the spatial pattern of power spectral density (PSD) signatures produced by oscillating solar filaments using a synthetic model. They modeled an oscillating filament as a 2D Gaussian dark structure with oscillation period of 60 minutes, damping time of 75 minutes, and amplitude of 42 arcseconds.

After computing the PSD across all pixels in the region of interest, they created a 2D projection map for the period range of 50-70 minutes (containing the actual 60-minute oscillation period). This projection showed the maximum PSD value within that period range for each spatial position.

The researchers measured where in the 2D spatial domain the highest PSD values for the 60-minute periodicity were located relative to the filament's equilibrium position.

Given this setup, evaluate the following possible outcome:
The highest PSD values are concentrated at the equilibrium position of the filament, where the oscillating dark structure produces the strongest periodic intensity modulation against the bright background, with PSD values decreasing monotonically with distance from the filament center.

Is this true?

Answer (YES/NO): NO